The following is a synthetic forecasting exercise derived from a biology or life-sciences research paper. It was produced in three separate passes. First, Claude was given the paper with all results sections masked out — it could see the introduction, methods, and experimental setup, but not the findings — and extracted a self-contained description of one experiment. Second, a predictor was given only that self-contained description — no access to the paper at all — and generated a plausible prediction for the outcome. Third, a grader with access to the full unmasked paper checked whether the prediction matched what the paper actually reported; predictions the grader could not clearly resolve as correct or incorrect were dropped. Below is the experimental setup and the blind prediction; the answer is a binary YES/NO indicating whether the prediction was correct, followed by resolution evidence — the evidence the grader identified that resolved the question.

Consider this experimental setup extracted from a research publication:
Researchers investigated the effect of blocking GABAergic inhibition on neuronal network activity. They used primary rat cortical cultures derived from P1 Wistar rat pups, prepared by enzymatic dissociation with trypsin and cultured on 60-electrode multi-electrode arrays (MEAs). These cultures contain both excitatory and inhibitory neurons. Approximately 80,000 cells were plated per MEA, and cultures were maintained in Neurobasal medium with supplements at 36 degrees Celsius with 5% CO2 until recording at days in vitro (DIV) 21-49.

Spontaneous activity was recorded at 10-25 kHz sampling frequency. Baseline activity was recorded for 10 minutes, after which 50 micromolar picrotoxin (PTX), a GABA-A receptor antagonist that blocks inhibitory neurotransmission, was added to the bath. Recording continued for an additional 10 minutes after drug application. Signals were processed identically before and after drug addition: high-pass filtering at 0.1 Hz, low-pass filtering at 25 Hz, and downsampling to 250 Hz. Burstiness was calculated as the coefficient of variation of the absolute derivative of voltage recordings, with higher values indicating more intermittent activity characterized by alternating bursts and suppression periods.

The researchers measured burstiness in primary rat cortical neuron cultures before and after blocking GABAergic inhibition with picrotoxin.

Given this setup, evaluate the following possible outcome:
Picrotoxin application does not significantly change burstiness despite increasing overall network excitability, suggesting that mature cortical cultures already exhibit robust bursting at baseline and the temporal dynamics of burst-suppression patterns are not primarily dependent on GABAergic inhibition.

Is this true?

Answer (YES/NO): NO